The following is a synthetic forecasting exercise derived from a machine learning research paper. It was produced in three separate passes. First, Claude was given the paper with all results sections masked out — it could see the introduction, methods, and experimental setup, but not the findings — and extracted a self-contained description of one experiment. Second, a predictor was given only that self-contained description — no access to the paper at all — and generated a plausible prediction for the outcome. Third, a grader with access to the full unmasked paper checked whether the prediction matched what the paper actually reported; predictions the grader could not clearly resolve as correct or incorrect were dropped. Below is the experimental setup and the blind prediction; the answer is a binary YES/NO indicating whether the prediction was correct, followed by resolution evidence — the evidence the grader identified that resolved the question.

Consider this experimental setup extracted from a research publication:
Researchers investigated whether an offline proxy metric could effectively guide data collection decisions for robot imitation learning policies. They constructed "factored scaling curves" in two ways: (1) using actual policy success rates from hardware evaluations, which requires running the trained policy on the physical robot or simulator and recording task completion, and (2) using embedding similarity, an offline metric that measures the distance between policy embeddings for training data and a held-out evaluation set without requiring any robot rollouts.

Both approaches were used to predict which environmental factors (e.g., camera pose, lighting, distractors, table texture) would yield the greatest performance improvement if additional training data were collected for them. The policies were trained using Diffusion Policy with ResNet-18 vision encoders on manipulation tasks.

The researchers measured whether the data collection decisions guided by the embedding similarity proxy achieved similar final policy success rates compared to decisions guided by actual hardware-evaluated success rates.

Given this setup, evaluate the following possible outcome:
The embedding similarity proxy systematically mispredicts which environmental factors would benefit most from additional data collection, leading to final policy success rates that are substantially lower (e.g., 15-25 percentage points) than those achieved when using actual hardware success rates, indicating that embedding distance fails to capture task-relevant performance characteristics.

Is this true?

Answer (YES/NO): NO